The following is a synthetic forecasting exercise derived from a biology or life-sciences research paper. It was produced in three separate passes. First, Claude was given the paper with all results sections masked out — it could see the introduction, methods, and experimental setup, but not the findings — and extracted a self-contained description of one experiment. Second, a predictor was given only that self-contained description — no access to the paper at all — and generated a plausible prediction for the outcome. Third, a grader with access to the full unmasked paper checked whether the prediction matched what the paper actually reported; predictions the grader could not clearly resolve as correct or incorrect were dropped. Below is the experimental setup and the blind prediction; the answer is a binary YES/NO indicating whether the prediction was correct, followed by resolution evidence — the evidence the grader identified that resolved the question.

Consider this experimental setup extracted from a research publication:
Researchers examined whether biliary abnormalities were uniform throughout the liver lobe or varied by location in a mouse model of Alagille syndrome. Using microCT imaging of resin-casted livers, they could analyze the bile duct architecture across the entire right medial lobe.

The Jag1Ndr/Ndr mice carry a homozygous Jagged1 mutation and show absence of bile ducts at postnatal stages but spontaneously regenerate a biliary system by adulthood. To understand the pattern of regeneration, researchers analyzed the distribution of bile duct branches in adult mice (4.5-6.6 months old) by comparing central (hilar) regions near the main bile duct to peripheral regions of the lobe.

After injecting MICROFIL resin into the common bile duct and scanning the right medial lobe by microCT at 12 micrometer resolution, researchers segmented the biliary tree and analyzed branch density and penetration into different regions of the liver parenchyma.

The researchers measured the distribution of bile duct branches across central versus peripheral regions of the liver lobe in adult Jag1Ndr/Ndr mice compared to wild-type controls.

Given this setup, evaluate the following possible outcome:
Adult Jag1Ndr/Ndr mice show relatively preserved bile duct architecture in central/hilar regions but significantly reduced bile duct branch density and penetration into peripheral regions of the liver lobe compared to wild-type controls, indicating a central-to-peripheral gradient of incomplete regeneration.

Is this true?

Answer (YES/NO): NO